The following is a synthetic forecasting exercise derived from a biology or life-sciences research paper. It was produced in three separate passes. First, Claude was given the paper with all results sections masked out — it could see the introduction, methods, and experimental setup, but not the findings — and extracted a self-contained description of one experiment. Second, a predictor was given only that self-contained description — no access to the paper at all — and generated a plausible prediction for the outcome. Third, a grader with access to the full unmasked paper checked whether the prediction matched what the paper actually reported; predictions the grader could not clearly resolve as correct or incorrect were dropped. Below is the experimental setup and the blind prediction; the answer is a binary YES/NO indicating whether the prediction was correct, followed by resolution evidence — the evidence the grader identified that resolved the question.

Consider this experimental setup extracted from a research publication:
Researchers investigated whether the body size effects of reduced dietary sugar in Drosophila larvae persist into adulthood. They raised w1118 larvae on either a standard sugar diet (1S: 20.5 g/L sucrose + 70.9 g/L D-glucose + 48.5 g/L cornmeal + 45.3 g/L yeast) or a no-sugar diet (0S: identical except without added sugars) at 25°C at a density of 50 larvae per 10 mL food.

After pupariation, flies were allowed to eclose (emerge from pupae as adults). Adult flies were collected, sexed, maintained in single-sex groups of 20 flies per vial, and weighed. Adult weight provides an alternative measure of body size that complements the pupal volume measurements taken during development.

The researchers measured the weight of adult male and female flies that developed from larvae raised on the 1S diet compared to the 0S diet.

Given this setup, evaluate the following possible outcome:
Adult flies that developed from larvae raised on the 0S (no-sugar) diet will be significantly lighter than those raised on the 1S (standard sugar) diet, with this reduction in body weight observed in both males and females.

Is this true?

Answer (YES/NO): NO